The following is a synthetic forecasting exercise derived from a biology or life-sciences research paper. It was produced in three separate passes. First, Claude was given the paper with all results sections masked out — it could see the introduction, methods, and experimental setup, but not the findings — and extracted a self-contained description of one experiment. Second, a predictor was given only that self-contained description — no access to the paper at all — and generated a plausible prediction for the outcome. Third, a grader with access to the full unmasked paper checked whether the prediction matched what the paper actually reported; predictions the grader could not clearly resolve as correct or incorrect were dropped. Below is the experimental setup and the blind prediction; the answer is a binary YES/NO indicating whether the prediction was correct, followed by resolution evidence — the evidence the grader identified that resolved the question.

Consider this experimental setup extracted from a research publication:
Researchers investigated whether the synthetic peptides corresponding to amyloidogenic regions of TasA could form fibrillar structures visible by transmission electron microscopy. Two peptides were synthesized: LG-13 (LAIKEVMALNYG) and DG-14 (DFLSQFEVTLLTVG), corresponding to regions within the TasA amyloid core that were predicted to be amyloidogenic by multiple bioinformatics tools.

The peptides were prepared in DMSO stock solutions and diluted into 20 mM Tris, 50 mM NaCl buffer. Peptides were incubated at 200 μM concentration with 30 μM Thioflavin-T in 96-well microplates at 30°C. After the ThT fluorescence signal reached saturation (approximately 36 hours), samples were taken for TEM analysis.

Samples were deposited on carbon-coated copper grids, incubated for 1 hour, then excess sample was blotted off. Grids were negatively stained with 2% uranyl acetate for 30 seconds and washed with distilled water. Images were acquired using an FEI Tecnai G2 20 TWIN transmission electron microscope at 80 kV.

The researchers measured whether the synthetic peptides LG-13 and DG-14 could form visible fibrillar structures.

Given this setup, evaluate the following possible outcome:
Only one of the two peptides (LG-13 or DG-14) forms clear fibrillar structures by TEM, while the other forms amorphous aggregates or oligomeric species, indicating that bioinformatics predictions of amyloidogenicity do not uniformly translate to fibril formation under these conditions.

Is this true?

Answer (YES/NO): YES